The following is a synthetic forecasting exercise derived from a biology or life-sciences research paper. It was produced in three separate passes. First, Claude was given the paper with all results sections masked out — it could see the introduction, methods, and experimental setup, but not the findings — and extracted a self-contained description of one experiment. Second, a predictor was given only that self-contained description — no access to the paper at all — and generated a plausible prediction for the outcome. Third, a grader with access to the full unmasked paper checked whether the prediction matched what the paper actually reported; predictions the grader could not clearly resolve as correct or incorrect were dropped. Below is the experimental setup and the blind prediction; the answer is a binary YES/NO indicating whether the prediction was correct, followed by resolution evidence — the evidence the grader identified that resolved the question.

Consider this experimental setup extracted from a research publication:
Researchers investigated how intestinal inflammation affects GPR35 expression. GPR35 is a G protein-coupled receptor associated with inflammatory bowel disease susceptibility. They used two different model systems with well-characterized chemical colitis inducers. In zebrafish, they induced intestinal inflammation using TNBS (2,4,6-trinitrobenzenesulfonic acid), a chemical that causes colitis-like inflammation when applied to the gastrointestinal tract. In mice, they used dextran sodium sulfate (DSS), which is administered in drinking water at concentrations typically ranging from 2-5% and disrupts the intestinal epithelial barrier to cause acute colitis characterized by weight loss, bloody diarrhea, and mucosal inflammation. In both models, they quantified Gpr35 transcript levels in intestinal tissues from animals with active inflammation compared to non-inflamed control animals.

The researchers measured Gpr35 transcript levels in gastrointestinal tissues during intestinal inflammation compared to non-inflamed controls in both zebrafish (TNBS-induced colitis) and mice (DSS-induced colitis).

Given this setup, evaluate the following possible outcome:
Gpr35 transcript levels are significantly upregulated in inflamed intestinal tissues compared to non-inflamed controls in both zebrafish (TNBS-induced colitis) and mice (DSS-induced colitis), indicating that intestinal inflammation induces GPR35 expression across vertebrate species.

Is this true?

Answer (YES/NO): YES